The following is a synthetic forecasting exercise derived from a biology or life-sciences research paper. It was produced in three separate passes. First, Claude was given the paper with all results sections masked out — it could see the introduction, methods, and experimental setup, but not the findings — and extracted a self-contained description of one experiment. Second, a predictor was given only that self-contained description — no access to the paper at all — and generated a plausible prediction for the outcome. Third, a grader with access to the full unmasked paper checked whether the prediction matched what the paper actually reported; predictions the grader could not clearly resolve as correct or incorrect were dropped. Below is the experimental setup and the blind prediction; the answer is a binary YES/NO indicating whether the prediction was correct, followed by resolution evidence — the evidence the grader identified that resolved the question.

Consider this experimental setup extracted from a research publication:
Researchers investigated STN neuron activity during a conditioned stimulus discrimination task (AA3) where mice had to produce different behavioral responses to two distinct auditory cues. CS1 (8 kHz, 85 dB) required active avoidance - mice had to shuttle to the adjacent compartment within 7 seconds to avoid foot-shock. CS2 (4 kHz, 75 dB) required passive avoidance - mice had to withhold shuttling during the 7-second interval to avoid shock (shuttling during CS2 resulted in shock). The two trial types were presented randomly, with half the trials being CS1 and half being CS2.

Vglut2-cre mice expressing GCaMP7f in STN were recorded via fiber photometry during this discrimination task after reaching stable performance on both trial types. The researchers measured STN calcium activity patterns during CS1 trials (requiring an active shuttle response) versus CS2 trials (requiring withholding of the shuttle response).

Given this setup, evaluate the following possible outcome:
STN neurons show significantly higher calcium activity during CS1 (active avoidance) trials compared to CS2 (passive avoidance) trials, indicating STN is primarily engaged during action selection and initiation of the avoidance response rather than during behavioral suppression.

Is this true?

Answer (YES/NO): YES